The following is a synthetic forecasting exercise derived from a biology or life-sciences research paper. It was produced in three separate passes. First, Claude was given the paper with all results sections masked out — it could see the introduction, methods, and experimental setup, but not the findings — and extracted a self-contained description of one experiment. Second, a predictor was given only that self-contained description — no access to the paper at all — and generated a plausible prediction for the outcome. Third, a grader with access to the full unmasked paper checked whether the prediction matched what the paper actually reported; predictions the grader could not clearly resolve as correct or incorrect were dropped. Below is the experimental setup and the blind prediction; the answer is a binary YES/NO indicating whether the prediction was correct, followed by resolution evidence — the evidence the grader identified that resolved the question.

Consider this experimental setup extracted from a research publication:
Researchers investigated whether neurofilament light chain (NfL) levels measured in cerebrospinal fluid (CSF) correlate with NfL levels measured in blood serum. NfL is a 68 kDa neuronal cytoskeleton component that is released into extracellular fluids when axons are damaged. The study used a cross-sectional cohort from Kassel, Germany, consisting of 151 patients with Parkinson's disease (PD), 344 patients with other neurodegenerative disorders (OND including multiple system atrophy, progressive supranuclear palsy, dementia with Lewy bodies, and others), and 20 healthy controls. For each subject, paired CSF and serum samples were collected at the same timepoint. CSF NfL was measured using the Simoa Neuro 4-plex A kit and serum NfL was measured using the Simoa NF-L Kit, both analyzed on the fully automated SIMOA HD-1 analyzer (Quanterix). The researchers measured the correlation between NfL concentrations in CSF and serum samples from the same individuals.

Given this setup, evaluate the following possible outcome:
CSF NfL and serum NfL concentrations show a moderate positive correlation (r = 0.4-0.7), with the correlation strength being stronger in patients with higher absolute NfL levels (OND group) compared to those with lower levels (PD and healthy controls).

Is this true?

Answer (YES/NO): NO